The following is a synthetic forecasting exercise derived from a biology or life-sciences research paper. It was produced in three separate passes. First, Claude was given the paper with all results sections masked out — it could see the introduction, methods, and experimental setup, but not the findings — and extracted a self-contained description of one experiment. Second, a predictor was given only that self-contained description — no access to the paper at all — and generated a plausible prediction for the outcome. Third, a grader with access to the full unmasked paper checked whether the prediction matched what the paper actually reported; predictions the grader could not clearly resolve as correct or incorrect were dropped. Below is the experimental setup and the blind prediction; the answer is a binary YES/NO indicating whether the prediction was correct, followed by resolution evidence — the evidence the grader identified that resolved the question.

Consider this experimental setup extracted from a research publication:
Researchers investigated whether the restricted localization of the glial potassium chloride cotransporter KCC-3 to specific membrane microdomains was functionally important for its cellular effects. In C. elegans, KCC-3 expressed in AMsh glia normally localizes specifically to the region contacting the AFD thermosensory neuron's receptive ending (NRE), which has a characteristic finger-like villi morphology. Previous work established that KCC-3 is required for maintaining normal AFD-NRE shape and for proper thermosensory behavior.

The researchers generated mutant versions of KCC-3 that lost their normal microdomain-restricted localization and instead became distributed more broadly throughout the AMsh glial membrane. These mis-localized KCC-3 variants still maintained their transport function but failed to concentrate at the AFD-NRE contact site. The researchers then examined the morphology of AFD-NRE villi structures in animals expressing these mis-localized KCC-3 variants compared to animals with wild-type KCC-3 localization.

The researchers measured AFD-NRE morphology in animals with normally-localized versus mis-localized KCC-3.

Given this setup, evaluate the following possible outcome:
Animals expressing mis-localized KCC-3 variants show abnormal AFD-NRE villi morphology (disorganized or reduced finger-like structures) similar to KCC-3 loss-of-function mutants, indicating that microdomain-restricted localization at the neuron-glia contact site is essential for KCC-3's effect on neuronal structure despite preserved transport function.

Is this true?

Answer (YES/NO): NO